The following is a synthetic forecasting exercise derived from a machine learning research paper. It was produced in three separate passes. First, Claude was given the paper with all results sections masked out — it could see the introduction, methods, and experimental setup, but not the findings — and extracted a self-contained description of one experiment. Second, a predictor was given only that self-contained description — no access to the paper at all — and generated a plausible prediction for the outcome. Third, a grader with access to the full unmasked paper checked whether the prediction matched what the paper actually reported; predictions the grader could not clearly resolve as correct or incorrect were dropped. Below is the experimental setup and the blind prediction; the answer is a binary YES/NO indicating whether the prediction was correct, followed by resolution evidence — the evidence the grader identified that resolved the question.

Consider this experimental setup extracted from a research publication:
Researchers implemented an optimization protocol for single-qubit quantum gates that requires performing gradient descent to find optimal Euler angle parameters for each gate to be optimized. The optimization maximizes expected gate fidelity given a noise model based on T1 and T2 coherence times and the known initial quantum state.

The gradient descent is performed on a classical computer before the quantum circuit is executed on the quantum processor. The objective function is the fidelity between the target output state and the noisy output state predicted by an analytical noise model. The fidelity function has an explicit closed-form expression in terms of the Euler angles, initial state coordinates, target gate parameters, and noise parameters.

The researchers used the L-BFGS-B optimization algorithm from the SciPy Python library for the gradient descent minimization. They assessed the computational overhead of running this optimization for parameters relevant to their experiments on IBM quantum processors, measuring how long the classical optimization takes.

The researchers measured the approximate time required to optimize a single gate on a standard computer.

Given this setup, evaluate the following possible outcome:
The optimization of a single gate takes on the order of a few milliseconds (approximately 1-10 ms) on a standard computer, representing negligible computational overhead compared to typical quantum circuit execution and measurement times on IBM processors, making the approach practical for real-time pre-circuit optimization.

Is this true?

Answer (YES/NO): NO